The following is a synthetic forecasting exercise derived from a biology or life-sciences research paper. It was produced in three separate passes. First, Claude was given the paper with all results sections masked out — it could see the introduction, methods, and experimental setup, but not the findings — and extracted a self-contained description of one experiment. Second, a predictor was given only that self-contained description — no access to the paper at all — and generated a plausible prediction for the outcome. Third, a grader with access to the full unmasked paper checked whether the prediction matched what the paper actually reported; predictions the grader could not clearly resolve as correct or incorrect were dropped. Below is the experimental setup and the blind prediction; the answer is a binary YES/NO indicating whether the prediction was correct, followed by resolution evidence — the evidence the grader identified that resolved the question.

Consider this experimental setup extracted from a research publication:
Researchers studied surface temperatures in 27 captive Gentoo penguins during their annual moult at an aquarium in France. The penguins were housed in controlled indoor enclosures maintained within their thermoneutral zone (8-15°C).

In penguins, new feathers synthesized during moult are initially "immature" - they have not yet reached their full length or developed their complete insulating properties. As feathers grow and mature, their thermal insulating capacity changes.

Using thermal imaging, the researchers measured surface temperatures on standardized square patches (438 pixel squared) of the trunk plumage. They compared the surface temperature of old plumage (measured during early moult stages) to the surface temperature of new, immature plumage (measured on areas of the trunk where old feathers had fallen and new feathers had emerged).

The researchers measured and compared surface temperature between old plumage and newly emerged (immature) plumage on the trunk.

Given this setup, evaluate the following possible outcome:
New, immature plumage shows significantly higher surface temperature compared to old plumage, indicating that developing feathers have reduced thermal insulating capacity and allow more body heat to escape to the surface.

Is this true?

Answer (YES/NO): NO